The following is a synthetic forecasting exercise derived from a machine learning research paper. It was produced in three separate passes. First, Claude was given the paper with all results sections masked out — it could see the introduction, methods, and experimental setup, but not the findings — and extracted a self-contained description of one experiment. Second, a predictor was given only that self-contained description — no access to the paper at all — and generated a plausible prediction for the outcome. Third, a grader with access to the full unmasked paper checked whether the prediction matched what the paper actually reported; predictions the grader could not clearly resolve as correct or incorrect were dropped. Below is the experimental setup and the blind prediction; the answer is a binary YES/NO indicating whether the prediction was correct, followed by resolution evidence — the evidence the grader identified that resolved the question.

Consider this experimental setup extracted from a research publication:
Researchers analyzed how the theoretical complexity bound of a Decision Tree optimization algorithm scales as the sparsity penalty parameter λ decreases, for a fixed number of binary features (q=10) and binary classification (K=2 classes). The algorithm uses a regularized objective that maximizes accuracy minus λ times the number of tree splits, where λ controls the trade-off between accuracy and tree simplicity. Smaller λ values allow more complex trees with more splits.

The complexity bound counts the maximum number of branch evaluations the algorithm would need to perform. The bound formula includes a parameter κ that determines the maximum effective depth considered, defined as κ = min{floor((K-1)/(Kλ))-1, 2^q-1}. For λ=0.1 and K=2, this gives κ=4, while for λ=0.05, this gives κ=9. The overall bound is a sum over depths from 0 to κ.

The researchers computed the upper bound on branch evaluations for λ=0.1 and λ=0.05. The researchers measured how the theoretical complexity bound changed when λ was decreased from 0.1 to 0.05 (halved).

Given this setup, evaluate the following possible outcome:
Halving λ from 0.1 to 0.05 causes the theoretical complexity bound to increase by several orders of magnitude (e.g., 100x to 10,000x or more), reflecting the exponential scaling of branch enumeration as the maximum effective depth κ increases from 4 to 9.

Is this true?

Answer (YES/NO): NO